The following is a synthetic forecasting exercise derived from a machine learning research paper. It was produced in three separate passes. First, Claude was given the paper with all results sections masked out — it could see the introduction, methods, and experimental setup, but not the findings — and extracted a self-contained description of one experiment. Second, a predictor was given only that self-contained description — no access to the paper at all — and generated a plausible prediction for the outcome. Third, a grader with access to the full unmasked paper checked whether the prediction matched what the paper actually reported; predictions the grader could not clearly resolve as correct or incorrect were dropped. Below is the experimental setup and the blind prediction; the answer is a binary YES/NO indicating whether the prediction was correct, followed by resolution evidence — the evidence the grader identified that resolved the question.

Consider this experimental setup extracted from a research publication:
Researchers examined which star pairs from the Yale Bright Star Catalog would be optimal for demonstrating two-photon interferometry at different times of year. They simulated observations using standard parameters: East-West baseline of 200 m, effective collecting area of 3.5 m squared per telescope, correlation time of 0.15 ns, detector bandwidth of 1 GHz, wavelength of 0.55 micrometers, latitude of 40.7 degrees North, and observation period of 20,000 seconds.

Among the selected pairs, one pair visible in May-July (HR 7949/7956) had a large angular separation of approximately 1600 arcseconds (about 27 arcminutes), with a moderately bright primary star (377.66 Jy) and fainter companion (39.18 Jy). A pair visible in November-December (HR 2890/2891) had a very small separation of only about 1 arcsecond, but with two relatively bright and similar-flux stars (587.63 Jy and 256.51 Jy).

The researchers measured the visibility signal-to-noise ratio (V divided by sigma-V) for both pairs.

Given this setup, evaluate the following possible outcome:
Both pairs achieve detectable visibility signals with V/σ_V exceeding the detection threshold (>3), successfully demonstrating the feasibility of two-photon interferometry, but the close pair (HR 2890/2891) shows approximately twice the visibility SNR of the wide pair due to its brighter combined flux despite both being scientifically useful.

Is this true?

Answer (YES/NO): NO